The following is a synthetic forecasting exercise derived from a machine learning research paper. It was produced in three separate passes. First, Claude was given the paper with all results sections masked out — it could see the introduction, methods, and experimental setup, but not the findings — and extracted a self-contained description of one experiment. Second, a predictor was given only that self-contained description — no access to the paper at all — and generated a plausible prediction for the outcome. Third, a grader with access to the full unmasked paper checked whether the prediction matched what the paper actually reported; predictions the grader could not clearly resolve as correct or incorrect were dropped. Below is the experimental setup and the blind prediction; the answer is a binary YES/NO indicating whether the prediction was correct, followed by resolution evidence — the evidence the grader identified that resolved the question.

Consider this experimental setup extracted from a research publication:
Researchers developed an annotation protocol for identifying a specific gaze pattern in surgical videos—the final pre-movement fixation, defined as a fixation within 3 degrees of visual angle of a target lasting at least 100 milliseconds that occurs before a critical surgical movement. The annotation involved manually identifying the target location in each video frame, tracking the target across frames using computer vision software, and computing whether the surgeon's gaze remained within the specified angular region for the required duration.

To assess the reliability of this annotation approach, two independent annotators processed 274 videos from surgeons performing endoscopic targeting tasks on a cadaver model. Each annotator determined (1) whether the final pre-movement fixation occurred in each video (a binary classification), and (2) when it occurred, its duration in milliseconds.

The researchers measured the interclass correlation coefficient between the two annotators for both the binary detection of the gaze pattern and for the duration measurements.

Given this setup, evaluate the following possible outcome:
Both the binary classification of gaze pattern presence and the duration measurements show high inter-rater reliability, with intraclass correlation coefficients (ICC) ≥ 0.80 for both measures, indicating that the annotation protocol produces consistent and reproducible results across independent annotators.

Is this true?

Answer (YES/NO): YES